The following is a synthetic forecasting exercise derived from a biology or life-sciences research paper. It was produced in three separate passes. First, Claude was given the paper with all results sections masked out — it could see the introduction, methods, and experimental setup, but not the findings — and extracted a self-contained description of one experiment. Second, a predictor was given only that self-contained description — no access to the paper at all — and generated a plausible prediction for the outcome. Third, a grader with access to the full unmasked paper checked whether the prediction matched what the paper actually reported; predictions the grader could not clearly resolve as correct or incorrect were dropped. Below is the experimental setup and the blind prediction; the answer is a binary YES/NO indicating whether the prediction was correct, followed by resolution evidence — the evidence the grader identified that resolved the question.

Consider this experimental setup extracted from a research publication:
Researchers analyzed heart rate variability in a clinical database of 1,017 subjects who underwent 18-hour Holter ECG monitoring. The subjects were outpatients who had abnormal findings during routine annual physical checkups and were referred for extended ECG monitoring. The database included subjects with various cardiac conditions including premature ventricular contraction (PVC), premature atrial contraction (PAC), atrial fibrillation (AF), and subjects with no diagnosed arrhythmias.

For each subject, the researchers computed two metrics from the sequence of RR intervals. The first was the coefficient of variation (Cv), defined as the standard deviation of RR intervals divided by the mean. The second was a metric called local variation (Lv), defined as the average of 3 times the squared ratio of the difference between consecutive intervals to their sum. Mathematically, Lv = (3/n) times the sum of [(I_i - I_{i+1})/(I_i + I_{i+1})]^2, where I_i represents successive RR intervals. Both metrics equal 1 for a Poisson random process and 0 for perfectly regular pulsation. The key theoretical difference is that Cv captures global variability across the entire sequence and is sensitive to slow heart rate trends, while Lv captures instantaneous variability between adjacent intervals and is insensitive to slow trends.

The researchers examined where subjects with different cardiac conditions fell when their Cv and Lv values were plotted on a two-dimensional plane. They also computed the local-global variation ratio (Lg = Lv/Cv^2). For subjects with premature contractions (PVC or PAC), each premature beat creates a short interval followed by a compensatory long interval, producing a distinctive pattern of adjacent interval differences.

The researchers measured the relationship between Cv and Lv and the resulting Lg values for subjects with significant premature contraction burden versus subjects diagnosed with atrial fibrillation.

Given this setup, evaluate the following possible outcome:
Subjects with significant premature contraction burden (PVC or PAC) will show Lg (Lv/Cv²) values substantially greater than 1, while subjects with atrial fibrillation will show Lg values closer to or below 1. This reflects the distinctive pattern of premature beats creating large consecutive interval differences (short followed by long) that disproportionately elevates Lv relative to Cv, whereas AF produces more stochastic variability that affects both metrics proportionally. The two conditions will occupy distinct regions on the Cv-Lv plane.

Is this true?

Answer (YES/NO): YES